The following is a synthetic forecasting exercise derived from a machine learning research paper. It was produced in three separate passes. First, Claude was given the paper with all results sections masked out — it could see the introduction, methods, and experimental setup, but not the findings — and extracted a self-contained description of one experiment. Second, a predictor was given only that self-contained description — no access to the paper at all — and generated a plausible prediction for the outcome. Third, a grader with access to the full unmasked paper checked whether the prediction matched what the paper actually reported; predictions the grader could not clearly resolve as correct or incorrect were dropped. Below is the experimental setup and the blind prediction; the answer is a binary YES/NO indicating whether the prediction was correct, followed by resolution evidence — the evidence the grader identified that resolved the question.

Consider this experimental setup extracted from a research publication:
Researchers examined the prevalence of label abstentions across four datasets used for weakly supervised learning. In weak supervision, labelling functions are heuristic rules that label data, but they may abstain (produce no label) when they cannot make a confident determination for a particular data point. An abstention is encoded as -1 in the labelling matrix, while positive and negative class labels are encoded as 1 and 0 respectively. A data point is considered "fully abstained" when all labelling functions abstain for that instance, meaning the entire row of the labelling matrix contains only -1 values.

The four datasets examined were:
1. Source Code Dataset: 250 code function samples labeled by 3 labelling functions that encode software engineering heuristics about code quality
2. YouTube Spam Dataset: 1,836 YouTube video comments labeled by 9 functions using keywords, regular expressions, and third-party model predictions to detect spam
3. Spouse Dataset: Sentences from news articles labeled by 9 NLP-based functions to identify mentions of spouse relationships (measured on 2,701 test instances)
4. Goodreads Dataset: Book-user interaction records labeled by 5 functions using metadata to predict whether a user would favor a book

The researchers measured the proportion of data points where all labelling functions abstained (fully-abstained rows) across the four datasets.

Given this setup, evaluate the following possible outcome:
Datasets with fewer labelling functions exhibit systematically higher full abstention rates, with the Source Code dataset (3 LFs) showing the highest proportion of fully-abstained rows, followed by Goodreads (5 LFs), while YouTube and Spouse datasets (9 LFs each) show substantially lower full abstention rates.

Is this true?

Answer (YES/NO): NO